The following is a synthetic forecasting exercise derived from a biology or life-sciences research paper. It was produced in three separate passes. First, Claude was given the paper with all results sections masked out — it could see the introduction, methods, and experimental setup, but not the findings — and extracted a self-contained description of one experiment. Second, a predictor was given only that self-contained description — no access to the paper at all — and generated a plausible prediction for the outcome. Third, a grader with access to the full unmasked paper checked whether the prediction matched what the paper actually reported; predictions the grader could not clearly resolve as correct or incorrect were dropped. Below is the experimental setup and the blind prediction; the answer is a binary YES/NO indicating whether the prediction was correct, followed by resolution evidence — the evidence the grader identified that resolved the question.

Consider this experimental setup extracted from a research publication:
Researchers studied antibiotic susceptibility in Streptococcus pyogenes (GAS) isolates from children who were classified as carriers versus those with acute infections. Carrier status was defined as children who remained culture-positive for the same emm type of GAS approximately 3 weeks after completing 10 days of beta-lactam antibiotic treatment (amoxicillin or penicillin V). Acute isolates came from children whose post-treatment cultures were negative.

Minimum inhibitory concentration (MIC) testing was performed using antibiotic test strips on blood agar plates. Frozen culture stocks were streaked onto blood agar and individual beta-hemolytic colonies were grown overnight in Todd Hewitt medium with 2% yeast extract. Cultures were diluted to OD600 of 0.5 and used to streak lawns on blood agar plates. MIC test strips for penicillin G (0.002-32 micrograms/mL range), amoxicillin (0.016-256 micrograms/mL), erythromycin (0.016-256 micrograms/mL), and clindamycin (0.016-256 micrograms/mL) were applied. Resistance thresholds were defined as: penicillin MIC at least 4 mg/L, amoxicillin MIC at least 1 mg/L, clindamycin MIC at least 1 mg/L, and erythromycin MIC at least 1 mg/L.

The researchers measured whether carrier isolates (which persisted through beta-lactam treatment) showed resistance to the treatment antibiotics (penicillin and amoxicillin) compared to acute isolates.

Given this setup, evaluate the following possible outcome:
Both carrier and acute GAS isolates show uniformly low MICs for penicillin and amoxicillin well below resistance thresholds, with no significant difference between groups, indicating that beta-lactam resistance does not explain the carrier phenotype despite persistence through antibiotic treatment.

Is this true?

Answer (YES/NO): YES